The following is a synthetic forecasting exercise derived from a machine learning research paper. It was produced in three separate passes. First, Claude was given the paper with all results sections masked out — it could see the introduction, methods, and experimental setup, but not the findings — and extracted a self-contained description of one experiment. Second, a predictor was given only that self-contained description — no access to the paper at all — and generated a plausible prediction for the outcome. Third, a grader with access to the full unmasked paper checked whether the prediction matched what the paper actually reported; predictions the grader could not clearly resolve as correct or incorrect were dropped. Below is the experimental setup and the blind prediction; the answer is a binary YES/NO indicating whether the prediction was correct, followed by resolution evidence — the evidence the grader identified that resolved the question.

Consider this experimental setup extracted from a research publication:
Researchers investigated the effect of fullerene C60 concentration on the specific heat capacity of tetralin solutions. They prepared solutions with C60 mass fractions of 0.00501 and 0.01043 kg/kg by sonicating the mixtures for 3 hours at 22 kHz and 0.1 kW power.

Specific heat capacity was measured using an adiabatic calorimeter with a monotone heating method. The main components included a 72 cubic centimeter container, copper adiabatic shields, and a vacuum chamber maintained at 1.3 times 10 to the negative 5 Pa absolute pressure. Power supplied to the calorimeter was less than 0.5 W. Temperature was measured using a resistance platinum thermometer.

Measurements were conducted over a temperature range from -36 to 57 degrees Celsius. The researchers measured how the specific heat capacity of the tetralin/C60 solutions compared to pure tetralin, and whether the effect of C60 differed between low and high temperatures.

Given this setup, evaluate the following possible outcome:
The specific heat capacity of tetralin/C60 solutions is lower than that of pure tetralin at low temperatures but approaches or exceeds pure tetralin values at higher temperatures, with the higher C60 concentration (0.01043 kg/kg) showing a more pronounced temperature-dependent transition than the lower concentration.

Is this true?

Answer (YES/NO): NO